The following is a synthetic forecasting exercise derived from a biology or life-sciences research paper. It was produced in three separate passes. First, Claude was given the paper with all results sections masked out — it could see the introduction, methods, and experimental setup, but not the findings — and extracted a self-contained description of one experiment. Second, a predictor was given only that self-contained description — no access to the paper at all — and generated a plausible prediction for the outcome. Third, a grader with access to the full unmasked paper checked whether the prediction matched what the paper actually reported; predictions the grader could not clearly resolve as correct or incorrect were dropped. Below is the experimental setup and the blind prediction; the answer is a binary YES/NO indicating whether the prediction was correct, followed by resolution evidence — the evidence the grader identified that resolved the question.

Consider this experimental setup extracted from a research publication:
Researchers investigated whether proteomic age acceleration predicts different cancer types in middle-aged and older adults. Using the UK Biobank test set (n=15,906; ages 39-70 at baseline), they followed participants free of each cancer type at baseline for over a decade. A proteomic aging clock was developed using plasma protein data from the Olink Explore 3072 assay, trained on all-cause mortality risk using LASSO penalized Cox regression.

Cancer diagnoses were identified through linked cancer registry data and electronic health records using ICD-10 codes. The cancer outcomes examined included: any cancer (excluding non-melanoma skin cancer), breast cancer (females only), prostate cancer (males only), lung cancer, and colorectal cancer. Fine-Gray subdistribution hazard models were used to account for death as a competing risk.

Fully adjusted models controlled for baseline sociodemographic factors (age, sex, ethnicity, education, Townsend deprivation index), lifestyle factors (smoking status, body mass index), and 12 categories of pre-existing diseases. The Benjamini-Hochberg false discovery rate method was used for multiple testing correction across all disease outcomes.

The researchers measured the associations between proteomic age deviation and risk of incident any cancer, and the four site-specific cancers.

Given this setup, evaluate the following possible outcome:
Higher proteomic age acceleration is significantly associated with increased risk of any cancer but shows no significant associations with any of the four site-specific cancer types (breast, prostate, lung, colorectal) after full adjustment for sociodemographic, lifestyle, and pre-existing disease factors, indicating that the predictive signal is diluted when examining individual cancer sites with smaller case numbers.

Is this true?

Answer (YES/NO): NO